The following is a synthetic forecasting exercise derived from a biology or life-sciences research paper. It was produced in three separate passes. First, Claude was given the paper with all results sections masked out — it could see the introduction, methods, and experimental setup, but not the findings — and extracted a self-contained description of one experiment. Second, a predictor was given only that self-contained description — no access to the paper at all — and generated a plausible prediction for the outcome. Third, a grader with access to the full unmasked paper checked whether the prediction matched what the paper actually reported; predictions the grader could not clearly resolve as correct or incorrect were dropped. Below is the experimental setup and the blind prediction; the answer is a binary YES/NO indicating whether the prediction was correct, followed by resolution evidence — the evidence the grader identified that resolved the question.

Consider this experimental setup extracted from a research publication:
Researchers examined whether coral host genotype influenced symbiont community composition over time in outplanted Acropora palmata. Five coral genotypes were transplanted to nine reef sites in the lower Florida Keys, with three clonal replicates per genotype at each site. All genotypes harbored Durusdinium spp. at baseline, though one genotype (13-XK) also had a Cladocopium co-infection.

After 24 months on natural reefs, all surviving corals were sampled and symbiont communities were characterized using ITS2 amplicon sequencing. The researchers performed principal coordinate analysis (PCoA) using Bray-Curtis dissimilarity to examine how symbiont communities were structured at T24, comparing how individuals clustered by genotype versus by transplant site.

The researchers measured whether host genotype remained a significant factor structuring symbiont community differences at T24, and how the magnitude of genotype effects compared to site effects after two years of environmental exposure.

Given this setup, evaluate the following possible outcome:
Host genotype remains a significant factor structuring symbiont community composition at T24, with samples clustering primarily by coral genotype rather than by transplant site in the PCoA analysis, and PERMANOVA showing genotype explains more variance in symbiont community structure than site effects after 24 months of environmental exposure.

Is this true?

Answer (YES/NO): NO